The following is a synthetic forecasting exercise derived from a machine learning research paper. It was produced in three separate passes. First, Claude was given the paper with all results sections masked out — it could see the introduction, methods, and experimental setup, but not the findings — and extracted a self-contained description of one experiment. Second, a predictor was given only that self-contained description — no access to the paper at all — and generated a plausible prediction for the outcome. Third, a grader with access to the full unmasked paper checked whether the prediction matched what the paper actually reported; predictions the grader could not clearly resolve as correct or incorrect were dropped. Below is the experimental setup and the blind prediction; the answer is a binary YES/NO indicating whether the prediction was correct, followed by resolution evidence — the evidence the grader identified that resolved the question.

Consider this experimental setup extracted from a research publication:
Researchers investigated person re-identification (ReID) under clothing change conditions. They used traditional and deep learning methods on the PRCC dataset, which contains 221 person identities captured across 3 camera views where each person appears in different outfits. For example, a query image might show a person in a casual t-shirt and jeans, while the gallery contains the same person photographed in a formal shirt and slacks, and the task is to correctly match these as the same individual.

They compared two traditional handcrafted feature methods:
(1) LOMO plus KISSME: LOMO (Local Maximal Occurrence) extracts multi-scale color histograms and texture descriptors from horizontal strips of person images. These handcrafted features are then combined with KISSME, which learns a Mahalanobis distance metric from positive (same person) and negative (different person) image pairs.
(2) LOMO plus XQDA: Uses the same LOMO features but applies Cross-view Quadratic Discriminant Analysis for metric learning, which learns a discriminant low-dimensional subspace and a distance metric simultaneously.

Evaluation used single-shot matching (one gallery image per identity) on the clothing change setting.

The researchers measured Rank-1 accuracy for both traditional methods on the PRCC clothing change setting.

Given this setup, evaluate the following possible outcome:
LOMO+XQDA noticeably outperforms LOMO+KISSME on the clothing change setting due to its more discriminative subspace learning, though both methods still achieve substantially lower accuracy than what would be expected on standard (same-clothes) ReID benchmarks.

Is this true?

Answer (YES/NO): NO